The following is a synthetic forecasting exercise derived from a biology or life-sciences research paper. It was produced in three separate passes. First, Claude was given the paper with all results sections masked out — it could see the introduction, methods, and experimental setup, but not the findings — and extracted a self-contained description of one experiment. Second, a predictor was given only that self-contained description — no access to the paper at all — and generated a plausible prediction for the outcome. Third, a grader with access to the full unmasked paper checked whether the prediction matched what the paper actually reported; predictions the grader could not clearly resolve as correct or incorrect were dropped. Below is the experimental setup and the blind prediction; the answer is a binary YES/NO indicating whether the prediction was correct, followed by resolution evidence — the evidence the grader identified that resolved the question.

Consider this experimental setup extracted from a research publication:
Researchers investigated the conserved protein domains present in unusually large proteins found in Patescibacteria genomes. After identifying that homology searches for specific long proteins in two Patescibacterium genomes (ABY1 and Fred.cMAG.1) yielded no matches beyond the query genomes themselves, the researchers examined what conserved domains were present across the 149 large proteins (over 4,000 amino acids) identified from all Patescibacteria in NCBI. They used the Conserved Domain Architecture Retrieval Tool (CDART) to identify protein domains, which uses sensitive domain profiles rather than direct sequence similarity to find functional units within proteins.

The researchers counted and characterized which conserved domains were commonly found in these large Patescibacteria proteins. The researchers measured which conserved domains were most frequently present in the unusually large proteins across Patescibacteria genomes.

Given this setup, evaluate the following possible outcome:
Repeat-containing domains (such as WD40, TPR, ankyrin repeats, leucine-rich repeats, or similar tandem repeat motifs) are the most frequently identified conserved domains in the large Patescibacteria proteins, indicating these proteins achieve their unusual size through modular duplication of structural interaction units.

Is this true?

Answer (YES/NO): NO